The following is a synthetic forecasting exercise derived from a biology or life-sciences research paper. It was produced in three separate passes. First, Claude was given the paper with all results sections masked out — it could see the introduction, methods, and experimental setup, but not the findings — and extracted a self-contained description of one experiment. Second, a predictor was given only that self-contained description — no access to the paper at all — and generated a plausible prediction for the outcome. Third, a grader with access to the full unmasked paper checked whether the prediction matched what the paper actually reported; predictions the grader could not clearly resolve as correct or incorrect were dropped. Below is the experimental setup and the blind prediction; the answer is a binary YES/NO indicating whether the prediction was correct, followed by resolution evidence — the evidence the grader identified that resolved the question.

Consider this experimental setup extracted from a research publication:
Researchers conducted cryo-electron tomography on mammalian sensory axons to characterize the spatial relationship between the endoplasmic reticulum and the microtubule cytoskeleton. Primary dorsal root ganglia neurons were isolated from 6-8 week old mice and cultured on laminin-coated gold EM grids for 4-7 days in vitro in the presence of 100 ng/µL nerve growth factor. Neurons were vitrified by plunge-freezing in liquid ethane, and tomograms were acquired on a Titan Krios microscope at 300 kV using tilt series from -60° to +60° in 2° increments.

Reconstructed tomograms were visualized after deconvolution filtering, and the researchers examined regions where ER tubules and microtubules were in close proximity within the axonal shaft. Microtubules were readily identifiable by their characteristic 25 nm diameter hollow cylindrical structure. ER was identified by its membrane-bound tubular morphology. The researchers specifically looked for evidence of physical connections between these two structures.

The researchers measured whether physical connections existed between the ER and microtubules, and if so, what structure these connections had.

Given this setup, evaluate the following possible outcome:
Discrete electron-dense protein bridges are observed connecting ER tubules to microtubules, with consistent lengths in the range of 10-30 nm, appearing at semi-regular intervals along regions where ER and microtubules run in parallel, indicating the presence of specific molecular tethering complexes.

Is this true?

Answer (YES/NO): NO